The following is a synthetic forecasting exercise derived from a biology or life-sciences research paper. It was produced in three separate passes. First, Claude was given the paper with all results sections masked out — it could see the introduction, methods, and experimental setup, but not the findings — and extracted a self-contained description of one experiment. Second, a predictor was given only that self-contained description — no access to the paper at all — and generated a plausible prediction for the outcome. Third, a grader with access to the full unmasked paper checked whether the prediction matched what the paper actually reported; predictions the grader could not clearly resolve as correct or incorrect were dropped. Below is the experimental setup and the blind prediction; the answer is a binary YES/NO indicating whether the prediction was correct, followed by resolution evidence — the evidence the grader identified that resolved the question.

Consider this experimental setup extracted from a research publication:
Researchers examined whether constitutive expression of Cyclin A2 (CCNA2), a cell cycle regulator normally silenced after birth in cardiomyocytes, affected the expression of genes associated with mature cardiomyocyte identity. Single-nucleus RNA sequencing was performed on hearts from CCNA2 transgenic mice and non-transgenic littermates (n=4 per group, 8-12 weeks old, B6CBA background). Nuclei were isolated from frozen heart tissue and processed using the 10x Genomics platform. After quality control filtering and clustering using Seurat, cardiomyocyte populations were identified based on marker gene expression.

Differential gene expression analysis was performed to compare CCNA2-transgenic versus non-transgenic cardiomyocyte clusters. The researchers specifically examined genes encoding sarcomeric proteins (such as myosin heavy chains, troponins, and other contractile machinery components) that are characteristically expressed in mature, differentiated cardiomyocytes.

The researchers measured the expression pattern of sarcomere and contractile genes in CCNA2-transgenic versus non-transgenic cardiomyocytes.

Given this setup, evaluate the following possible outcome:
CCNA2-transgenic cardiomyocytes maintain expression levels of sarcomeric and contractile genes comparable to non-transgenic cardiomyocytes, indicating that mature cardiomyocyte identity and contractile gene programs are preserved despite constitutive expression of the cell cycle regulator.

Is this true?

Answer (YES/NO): NO